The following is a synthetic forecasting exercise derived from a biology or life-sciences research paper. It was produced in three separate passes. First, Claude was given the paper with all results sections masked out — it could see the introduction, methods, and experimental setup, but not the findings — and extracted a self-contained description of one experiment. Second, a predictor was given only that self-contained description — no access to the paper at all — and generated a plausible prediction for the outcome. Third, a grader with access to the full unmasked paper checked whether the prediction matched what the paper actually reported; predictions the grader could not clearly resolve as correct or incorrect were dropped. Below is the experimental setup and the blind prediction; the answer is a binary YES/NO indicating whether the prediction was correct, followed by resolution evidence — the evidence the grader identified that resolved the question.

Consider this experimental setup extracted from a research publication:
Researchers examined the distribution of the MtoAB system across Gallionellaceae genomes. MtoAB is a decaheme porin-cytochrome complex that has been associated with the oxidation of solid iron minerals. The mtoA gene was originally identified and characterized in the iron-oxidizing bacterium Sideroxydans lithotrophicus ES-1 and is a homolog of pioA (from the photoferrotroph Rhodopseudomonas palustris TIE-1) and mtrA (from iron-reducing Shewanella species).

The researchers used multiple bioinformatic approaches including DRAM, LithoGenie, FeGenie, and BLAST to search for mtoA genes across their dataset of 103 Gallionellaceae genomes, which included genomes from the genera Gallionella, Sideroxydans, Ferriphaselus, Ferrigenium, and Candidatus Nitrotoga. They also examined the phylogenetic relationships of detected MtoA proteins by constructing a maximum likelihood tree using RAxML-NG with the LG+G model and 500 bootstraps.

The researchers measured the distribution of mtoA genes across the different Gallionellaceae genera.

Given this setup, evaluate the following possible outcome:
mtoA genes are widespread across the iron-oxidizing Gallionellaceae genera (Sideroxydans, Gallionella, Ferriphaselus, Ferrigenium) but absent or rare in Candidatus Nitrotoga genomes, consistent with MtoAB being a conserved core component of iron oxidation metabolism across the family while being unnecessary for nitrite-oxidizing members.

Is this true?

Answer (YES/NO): NO